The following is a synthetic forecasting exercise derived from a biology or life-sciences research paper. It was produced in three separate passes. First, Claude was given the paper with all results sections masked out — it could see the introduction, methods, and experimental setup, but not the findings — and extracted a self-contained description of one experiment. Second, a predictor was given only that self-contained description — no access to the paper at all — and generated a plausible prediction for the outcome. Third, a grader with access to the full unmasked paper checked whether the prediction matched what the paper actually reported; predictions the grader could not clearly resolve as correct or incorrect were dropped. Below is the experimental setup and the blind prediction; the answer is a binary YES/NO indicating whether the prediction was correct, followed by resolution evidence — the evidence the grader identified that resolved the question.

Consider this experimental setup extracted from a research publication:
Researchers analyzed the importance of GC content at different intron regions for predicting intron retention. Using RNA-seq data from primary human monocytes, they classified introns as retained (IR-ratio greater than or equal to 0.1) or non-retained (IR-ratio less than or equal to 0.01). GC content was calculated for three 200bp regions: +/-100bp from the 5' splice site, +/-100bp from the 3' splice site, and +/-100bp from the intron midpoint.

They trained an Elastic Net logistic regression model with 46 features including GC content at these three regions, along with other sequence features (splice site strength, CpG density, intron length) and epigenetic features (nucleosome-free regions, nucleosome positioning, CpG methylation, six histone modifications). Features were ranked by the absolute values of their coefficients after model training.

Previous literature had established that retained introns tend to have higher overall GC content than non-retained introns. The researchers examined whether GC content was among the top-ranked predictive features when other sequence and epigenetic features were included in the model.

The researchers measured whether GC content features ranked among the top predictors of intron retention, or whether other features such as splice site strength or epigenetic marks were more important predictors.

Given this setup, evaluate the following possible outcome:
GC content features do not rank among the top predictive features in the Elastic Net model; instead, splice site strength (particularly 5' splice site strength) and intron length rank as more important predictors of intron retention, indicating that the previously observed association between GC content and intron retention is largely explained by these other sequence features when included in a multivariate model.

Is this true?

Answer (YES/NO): NO